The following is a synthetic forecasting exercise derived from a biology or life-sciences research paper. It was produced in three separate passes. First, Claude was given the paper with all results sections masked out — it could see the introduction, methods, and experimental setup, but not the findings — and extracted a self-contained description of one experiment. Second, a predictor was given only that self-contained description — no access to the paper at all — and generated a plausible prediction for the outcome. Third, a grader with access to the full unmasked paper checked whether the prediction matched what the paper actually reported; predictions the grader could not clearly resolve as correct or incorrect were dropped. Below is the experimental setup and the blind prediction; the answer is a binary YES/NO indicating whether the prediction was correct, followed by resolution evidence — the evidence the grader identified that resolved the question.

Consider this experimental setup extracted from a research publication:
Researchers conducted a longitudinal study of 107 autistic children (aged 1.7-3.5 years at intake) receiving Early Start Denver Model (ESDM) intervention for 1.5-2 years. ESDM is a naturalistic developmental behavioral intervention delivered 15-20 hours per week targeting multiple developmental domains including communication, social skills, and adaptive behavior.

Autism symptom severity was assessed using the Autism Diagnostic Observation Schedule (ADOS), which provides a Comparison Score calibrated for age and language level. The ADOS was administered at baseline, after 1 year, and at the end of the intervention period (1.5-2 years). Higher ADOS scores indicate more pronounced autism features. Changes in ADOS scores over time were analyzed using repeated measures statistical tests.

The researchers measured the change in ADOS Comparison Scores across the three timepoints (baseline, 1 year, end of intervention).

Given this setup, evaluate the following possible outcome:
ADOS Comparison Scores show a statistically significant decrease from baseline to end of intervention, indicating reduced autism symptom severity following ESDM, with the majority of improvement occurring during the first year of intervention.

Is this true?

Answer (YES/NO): NO